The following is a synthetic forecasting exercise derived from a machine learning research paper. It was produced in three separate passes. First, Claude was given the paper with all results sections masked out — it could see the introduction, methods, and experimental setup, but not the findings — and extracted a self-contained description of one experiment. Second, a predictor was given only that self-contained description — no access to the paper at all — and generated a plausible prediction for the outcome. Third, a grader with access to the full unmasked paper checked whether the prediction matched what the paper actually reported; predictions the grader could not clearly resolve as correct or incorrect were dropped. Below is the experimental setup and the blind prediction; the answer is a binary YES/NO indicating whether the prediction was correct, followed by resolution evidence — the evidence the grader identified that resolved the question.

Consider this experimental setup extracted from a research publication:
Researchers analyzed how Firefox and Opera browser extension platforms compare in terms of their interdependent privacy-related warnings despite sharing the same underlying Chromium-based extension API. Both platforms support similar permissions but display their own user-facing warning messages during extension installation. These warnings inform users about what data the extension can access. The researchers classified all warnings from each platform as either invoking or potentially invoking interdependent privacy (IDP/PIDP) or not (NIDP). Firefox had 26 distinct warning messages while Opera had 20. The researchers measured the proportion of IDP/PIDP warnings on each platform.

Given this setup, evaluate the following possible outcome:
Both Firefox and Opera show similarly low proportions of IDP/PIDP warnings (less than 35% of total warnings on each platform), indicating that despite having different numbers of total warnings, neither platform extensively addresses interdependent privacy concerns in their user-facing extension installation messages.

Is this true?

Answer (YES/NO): NO